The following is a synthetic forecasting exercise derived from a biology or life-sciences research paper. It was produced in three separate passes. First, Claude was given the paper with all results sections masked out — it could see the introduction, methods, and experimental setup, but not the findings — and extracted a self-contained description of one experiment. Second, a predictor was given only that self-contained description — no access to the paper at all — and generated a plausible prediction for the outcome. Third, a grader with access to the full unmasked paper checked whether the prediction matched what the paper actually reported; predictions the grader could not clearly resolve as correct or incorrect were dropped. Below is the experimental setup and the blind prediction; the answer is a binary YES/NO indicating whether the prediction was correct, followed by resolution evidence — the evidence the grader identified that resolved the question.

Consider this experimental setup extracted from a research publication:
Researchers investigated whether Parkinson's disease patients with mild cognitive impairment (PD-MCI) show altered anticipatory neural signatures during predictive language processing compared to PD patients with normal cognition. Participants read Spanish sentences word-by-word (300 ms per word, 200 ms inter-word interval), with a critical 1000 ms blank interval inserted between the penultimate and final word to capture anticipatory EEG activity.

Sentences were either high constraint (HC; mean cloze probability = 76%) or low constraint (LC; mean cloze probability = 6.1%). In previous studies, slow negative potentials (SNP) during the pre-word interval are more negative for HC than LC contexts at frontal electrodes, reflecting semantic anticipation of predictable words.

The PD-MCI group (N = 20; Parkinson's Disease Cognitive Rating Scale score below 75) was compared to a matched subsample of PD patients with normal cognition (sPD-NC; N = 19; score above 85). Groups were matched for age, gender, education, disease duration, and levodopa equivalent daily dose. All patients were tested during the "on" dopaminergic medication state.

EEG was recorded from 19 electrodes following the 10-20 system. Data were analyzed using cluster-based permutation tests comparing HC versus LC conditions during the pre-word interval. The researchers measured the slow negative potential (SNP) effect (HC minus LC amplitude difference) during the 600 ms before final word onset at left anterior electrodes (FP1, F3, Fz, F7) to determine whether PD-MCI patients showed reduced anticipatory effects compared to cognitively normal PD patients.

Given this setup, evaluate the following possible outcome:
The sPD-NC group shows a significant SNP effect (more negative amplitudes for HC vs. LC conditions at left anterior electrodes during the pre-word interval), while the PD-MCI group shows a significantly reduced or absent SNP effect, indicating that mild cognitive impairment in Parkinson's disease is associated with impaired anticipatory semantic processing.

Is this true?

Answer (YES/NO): NO